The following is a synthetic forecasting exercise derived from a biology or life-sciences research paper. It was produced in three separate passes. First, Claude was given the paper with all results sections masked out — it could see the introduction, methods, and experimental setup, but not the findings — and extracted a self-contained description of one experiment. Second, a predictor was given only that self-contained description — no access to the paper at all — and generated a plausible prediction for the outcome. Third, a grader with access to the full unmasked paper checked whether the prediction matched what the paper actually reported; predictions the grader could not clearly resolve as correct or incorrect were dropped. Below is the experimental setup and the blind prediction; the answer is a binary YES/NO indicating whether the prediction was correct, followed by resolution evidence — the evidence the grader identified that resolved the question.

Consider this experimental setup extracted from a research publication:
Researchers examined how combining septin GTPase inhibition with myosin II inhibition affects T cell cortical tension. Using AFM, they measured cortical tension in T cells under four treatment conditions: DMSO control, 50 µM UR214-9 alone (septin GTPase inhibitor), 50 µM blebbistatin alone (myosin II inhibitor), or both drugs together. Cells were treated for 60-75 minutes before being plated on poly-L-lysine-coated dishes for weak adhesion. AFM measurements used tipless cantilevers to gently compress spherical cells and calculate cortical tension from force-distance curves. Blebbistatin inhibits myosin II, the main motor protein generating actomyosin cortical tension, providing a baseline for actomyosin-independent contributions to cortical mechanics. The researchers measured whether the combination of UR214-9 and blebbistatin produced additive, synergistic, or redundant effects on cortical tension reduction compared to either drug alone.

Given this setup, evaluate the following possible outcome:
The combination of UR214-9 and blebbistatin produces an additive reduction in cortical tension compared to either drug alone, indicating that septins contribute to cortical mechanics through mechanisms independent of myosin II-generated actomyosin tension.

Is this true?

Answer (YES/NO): NO